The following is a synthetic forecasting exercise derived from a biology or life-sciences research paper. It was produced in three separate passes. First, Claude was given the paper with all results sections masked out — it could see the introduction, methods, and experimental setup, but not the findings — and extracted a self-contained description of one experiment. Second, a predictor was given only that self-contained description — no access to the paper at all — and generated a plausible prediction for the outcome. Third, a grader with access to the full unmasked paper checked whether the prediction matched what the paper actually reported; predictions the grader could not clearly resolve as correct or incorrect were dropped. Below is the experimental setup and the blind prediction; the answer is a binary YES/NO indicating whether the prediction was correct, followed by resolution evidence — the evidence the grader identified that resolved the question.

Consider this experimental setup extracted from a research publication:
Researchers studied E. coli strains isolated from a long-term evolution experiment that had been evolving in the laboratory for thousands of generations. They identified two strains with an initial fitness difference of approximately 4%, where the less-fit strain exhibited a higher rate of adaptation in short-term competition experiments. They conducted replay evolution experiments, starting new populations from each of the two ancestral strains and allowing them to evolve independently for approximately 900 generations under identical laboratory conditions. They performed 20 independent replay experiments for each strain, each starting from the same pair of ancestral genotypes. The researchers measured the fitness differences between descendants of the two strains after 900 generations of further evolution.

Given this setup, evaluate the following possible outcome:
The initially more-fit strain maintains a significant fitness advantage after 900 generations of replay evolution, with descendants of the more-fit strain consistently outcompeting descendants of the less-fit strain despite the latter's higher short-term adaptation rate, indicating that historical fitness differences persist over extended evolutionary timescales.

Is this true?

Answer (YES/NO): NO